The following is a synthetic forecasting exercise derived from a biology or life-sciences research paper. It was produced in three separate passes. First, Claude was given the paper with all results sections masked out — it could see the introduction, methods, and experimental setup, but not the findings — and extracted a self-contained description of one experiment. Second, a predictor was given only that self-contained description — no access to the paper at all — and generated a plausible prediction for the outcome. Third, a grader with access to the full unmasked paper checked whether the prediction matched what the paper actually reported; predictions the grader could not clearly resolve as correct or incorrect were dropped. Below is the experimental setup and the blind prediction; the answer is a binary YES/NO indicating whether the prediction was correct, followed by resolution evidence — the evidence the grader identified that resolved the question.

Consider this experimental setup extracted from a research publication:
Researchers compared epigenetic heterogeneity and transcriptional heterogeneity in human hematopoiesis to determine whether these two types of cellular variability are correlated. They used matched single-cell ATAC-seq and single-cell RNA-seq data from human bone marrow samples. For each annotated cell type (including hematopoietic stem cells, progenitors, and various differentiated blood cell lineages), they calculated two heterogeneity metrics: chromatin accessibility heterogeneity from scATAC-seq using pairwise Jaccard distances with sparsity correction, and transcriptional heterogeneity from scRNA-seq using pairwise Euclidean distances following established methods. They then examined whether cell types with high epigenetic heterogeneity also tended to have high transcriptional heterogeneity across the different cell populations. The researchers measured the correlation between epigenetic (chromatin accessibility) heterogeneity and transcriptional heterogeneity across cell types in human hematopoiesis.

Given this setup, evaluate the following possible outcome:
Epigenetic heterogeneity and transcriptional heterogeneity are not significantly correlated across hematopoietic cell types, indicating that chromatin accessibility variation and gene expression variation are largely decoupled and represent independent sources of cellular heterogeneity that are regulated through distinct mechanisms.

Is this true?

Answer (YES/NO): NO